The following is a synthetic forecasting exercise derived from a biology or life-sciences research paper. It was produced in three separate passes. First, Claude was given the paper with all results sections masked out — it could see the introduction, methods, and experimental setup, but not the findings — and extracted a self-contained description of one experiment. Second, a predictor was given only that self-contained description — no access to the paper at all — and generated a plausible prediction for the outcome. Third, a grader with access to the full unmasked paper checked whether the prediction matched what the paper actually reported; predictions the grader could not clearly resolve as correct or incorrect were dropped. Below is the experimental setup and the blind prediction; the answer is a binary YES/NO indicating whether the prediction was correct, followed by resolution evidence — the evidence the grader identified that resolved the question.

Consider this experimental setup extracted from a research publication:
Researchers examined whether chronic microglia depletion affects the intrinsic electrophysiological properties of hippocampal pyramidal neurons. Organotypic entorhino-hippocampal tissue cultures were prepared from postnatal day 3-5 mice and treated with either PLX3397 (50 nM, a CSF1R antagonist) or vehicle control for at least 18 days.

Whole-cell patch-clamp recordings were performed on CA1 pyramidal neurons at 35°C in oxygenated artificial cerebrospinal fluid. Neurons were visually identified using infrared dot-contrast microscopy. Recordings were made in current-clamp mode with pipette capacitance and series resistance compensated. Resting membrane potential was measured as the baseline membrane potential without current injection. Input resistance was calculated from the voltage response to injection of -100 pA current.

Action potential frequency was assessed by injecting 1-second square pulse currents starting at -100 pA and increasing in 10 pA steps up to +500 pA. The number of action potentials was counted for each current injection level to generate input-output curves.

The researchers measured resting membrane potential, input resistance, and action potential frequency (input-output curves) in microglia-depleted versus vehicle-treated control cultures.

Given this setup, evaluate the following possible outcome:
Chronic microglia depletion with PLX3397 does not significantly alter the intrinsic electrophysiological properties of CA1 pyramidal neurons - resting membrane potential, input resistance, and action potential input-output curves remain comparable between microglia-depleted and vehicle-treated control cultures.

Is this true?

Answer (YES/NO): YES